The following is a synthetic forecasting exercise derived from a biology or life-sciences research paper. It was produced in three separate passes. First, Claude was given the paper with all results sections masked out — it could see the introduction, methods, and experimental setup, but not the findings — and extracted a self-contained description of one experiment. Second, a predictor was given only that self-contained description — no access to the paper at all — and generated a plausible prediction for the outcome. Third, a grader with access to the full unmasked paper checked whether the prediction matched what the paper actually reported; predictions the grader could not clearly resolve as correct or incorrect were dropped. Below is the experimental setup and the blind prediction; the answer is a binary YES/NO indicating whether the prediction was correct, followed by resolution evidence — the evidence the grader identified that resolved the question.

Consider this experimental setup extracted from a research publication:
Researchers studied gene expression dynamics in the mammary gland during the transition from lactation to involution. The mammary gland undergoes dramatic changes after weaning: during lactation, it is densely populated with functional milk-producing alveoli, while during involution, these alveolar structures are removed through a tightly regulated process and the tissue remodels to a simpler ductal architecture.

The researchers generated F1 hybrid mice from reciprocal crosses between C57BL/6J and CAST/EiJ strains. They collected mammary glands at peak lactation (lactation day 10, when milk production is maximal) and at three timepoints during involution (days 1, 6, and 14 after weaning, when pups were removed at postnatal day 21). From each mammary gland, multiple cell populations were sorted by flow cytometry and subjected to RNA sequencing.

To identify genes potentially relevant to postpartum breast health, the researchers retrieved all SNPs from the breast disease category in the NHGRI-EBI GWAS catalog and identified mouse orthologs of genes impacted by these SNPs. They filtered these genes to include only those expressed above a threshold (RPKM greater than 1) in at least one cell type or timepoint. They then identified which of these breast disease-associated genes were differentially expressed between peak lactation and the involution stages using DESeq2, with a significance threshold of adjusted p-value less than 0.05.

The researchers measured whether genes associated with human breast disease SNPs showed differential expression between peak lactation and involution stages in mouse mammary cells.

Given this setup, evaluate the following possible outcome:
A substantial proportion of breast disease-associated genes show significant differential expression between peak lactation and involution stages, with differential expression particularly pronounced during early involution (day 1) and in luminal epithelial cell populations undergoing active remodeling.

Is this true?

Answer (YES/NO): NO